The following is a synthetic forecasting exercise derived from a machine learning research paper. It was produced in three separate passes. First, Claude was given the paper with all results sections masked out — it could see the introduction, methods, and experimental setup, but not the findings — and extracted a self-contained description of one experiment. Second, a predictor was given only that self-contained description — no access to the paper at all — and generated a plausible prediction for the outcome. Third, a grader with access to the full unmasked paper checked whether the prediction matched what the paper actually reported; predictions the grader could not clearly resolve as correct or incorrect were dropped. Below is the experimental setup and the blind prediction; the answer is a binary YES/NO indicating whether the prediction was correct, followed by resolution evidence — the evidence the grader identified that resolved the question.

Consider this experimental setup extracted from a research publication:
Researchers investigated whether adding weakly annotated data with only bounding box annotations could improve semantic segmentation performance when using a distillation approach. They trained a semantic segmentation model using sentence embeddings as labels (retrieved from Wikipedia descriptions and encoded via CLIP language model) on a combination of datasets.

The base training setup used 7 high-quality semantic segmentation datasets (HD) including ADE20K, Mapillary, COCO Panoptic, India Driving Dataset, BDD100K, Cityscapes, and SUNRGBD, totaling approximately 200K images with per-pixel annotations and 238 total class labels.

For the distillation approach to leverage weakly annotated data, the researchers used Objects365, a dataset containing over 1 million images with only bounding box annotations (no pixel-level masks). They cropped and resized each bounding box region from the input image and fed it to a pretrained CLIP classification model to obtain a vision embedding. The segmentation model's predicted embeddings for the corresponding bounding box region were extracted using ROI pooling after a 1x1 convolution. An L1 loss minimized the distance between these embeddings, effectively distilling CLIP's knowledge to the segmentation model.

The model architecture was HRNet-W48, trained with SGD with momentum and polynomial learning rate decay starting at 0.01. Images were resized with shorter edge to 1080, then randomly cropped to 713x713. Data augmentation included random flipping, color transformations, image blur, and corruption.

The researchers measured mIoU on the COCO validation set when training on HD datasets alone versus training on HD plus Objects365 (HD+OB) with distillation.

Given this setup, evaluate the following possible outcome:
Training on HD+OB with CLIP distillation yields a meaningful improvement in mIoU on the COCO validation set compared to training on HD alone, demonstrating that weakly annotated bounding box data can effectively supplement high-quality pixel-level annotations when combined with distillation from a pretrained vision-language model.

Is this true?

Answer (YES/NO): YES